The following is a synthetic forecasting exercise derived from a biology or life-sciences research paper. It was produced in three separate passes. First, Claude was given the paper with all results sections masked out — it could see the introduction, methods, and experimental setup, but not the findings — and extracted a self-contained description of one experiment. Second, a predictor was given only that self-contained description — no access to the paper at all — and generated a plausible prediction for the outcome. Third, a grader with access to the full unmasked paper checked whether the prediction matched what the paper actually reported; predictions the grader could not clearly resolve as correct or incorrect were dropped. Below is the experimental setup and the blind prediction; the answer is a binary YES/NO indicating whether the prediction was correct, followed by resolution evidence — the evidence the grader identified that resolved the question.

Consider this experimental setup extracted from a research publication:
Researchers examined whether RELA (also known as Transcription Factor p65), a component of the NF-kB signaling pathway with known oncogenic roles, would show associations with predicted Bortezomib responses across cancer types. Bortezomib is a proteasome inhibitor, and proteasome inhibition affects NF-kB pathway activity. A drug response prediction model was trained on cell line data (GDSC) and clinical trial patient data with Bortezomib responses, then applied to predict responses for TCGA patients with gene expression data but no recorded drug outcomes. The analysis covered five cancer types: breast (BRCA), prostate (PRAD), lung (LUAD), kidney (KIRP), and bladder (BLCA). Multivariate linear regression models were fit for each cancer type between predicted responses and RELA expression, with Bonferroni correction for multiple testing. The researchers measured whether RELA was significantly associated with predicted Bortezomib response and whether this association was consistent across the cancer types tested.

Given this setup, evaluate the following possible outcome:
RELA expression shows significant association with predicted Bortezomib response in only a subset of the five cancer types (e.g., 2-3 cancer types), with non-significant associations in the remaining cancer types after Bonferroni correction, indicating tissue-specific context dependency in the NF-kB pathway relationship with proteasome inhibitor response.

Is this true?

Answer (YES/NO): NO